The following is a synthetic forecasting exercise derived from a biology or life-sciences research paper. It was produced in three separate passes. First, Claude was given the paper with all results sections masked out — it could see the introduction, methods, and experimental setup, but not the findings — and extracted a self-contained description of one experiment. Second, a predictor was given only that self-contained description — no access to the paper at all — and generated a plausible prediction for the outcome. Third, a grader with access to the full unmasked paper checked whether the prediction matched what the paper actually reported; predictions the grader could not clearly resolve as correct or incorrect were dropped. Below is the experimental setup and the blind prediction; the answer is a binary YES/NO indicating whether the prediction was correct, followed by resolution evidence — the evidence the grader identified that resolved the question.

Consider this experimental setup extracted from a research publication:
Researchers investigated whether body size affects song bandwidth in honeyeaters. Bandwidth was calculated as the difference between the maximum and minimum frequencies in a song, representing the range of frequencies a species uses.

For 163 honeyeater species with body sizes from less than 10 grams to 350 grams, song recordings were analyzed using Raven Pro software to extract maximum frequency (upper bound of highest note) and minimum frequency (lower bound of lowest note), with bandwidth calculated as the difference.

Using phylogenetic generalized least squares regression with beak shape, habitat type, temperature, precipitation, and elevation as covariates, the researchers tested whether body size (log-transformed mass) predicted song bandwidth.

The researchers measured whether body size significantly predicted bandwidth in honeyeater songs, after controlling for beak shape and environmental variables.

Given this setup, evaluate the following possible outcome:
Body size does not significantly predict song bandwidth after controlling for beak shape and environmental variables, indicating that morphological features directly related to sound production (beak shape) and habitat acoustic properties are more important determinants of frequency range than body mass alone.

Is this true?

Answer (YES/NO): NO